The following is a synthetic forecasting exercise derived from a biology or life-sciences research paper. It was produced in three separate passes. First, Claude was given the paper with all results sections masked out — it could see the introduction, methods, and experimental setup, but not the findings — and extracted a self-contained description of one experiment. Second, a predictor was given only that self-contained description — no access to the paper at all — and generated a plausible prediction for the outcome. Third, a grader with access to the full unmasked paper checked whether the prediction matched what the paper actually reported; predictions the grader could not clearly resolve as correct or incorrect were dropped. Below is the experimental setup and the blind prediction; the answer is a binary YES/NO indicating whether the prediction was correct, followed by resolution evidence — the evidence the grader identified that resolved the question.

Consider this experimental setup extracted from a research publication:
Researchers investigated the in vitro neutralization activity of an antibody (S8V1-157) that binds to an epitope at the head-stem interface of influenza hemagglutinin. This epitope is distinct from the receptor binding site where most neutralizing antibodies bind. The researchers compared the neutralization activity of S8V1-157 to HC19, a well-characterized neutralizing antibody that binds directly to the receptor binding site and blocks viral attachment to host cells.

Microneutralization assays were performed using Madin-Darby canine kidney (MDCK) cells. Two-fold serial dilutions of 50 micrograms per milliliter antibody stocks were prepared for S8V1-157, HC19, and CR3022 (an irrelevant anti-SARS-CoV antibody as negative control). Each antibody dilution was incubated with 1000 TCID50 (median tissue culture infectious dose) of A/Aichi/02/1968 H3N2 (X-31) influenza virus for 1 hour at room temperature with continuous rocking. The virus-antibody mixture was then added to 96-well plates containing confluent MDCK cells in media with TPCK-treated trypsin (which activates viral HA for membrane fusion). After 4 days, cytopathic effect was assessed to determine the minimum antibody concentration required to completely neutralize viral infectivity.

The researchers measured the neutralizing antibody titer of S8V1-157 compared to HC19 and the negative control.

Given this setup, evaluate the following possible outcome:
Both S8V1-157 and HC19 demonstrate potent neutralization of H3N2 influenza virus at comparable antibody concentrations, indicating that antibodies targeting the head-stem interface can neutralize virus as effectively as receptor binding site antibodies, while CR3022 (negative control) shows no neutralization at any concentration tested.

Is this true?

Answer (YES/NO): NO